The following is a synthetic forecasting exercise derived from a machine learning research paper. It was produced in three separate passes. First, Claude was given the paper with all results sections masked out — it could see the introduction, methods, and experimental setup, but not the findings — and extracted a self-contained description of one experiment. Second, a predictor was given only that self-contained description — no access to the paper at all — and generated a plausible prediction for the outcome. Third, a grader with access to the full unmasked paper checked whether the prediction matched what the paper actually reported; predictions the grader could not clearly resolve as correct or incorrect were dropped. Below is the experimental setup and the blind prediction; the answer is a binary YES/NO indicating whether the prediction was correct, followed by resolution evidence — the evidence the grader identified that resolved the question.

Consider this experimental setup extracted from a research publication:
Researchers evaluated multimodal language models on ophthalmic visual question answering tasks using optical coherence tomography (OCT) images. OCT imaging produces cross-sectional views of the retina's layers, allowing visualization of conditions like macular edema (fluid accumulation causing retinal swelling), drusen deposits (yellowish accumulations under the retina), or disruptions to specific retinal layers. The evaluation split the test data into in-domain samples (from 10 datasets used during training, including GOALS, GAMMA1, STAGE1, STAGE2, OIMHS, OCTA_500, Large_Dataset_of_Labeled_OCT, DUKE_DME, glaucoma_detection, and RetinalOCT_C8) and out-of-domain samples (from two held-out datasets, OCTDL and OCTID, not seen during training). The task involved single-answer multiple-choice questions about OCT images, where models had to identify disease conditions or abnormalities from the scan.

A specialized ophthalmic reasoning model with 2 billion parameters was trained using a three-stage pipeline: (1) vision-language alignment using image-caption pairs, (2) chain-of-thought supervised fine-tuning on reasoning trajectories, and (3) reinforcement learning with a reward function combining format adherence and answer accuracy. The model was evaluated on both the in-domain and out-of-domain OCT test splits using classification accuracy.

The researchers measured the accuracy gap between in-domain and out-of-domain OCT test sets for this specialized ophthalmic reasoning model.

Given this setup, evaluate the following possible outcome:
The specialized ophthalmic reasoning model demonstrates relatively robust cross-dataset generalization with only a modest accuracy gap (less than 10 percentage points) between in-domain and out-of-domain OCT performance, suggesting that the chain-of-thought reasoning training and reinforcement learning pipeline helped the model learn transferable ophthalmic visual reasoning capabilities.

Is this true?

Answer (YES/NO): NO